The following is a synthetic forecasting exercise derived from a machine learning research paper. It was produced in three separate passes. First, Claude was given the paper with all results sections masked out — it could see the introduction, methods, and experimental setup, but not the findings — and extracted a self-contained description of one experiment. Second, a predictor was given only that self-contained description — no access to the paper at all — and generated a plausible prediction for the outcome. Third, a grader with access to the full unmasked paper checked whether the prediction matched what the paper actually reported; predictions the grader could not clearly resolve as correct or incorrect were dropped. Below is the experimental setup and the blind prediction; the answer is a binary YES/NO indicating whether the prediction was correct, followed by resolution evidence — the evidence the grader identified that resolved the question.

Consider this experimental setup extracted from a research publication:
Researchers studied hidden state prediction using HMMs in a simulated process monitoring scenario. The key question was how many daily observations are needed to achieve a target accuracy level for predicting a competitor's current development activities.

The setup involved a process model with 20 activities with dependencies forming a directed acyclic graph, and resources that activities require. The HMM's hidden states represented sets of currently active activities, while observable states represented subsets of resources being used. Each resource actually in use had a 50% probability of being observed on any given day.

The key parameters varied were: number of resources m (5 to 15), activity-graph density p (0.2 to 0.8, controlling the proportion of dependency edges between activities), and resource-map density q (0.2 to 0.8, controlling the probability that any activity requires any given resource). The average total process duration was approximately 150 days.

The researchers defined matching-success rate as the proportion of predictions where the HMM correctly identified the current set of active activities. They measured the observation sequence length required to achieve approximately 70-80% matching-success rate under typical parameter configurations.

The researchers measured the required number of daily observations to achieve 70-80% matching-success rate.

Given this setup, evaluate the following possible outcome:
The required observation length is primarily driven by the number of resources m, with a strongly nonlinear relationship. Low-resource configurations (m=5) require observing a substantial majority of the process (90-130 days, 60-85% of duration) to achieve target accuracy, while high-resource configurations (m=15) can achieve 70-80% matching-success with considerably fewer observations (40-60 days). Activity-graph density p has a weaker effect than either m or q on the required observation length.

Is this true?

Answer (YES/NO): NO